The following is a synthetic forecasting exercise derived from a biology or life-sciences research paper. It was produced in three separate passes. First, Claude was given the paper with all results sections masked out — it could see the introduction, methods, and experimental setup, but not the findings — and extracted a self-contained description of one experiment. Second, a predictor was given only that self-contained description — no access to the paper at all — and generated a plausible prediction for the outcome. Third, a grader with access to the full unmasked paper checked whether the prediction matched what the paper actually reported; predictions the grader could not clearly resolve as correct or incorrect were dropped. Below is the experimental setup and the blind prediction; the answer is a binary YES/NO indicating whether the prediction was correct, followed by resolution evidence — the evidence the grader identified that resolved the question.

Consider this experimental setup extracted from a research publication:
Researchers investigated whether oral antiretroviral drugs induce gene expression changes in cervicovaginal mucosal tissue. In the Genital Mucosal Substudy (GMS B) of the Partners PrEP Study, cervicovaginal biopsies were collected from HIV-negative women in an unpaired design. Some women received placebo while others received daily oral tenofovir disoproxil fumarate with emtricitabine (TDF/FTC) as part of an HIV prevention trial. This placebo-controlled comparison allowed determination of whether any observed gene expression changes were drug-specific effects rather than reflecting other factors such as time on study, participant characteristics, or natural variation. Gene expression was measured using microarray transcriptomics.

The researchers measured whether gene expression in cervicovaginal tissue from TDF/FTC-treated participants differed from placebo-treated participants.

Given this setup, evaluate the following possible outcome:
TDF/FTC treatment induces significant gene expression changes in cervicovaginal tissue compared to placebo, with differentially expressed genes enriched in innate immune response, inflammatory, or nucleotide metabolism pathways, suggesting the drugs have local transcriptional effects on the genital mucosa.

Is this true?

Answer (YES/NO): NO